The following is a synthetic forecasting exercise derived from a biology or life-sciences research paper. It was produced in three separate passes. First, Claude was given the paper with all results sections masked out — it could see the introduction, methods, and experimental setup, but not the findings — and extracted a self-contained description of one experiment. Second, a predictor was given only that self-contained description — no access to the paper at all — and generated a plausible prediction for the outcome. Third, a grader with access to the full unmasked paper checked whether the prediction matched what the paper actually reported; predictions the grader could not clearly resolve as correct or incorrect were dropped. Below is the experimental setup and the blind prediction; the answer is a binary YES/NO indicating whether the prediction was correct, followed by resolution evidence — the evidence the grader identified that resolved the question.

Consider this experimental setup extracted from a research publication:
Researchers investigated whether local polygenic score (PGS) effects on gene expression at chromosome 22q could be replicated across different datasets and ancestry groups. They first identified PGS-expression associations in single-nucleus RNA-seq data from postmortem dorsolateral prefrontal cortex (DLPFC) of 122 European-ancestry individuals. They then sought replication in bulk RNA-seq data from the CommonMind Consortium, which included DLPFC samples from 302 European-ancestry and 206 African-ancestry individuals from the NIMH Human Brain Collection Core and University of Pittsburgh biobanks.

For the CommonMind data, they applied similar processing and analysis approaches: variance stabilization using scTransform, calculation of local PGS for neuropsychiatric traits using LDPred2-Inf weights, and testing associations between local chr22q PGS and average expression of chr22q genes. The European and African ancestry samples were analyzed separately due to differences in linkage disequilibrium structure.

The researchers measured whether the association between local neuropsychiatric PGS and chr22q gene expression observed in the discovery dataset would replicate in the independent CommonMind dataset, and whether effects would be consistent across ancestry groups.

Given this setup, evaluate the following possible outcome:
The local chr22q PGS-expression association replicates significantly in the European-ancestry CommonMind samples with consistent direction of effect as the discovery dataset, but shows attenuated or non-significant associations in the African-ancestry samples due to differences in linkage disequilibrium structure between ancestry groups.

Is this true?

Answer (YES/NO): YES